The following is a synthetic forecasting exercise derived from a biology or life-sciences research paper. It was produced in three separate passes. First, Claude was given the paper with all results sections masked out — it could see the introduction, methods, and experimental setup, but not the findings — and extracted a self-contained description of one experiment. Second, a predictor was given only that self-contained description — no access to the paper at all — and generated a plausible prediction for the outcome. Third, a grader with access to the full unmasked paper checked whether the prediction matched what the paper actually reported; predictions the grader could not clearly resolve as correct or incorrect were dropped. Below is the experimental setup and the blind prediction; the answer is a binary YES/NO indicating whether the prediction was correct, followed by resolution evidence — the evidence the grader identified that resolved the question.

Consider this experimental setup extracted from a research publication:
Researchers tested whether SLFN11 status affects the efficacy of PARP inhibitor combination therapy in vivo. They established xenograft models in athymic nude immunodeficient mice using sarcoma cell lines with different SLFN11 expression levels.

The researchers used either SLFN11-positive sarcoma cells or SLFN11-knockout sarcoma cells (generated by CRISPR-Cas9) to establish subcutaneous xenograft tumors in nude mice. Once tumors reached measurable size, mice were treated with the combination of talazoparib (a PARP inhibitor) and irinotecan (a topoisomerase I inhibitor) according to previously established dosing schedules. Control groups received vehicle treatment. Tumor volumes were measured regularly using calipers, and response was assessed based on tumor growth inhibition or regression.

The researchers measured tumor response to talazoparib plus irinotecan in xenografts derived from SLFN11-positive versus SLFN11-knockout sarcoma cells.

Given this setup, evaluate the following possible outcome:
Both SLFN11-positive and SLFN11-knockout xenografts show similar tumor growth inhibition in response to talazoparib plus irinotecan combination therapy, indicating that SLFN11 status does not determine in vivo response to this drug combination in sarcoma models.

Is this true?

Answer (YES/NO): NO